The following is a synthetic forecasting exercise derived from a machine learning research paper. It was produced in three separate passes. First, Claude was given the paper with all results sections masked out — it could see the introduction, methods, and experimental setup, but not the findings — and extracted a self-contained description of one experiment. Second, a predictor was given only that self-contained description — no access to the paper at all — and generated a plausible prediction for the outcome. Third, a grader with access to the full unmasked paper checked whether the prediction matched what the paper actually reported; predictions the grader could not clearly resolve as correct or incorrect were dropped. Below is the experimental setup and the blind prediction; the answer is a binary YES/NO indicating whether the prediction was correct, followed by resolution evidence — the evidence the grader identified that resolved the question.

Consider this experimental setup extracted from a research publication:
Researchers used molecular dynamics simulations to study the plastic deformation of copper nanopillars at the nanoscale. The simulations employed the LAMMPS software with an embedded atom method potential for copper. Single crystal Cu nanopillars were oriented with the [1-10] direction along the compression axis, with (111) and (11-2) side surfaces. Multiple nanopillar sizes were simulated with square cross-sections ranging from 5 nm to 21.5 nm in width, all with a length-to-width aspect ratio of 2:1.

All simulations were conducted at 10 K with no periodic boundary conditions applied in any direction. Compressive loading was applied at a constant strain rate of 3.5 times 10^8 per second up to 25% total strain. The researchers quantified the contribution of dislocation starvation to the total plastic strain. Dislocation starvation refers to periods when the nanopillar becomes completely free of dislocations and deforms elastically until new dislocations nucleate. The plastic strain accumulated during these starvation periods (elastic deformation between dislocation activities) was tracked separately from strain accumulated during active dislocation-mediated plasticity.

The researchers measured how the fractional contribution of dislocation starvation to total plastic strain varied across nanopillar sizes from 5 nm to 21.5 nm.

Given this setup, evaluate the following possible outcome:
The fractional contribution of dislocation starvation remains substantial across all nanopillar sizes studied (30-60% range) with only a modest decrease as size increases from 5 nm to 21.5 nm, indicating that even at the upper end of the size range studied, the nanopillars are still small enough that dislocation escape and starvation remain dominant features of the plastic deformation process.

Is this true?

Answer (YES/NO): NO